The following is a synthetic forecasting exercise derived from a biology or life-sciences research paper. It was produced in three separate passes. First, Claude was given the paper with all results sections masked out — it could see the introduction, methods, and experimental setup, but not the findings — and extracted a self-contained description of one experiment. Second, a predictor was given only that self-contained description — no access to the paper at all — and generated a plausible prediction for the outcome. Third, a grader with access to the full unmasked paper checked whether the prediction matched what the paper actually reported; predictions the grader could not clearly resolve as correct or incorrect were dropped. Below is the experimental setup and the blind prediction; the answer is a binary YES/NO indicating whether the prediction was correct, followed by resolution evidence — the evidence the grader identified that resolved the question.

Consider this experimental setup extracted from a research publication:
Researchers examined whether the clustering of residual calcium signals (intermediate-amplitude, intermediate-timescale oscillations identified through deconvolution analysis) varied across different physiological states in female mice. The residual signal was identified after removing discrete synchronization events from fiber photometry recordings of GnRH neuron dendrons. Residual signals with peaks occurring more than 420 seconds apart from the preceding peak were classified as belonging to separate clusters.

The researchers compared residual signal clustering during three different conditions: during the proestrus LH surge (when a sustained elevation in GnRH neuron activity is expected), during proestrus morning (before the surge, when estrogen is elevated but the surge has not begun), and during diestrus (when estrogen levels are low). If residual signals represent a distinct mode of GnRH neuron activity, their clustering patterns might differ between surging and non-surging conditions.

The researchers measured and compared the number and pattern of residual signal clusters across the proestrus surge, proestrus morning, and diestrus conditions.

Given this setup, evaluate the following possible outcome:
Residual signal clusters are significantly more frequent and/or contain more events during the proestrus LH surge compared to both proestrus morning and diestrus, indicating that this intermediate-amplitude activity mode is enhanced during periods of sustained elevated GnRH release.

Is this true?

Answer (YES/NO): NO